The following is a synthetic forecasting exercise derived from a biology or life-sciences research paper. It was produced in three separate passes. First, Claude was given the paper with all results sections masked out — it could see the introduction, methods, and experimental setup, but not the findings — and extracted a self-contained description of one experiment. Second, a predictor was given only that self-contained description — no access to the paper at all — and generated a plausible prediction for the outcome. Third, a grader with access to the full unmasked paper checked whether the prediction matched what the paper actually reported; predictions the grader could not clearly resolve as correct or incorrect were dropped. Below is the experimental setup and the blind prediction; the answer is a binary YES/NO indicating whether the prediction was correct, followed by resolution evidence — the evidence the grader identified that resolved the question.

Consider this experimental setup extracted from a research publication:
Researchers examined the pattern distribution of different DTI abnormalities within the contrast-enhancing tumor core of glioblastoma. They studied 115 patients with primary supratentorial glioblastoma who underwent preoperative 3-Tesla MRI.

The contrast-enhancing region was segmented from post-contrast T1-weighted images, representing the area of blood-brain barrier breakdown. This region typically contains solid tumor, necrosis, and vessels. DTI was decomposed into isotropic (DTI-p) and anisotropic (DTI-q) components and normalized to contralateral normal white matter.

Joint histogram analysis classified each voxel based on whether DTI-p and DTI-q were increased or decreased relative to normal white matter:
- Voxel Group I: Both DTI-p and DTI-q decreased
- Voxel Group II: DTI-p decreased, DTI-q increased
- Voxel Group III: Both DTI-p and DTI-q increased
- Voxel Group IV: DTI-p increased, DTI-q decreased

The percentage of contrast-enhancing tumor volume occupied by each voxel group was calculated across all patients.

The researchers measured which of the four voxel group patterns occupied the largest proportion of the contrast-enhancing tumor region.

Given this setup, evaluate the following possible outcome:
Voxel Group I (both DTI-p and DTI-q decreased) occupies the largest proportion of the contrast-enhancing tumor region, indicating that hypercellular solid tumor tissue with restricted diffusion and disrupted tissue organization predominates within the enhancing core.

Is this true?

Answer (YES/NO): NO